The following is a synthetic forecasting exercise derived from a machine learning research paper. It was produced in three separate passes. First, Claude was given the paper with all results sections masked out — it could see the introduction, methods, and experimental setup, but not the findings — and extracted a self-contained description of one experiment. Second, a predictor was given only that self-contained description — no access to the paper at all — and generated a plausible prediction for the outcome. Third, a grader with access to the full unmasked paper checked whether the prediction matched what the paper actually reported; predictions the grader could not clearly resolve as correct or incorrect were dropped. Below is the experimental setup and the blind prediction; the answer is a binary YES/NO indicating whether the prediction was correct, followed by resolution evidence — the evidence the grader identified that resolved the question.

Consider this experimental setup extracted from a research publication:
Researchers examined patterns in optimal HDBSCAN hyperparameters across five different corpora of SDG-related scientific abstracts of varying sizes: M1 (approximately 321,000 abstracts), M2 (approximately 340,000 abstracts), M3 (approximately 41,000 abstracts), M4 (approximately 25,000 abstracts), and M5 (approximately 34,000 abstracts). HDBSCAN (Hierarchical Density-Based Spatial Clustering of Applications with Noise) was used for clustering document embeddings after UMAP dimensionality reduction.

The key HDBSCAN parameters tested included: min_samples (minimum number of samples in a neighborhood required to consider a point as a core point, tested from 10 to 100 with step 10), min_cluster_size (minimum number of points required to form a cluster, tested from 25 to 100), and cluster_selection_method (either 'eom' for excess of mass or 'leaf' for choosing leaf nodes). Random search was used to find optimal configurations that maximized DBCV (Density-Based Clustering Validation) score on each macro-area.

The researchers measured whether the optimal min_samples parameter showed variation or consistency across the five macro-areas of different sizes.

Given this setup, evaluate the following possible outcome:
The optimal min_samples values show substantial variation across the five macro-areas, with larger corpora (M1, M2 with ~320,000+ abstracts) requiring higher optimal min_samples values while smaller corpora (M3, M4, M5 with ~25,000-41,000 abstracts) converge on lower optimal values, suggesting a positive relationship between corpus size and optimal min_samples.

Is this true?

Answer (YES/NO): YES